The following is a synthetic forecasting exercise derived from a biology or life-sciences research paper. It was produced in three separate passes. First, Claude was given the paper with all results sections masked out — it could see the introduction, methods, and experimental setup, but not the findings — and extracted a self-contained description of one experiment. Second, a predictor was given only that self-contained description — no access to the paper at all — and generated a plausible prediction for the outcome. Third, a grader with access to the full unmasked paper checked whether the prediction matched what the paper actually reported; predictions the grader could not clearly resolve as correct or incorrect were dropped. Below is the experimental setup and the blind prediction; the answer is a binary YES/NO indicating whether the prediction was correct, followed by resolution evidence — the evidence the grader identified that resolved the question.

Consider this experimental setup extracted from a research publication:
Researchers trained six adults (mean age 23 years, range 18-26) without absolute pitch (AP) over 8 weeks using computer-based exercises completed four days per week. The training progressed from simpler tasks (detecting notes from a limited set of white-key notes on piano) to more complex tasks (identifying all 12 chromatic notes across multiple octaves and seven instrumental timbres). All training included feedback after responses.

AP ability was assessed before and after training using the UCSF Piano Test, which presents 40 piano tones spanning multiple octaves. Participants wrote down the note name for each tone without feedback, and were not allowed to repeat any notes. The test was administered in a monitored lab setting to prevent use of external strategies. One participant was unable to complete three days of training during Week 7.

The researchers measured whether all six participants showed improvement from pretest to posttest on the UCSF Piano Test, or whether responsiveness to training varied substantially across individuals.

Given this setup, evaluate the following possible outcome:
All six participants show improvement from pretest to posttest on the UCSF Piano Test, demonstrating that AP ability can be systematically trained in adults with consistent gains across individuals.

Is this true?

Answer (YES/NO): NO